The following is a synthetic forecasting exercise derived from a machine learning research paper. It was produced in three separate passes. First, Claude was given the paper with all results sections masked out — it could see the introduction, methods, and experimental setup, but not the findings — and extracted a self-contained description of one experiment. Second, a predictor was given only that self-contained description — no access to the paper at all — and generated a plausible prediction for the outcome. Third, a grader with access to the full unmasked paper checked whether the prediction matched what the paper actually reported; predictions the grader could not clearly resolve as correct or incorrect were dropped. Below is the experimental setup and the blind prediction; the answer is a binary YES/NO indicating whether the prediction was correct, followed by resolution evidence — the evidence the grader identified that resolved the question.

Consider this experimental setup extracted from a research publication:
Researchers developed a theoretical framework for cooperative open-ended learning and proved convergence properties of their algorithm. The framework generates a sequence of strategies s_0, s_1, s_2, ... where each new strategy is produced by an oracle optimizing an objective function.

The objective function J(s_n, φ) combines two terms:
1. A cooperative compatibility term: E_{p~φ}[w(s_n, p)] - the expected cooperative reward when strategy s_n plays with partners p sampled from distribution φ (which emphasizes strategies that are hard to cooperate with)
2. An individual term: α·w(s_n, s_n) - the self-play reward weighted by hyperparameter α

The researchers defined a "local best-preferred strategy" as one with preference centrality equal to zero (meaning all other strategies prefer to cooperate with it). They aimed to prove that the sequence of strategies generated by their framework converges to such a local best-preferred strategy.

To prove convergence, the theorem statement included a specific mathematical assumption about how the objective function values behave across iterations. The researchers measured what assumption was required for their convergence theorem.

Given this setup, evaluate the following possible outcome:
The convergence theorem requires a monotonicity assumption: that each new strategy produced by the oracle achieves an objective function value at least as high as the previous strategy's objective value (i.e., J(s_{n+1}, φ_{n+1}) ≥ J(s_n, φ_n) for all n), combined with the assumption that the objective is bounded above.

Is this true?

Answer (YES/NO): NO